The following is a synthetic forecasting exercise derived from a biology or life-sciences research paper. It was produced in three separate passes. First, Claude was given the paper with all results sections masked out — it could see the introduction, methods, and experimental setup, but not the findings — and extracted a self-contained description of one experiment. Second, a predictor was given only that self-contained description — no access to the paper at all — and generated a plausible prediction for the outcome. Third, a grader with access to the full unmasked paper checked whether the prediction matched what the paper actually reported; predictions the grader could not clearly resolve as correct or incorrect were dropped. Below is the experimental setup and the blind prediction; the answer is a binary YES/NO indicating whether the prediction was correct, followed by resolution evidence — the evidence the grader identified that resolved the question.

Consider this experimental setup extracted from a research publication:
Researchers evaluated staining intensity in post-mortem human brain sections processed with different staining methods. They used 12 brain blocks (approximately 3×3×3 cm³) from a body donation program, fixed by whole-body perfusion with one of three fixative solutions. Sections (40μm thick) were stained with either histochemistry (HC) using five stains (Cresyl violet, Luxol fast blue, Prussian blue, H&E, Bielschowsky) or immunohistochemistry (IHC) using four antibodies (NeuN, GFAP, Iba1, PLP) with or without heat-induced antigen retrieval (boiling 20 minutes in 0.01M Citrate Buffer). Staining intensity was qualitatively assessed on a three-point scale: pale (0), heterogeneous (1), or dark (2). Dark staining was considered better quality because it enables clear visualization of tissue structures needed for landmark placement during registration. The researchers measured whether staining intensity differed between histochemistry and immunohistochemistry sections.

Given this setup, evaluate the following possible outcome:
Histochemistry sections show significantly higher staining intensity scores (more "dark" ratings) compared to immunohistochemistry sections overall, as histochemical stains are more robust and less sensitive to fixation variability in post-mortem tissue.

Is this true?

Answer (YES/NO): YES